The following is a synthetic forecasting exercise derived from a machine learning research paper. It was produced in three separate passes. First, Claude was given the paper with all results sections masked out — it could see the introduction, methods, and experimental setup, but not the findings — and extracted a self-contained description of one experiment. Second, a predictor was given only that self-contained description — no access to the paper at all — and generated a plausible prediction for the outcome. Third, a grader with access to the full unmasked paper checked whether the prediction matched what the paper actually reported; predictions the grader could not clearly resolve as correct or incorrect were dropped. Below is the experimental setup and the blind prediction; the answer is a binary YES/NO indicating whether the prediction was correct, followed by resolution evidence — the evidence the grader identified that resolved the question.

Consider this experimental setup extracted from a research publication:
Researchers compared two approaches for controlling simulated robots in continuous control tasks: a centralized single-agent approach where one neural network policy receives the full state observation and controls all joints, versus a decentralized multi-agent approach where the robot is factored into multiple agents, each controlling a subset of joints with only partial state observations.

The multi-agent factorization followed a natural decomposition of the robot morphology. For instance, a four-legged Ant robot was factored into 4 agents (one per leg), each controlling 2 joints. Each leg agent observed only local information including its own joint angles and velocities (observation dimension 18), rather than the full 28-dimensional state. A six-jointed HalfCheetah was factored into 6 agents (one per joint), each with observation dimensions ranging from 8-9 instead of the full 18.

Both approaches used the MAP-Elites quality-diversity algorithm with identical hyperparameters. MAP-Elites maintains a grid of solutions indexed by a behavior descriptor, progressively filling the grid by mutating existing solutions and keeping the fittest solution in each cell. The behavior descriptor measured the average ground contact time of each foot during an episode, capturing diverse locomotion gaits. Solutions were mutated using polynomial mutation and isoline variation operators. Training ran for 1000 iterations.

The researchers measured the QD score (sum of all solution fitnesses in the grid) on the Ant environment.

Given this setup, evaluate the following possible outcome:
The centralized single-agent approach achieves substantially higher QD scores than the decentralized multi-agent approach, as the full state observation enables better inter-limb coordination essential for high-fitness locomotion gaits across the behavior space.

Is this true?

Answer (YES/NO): NO